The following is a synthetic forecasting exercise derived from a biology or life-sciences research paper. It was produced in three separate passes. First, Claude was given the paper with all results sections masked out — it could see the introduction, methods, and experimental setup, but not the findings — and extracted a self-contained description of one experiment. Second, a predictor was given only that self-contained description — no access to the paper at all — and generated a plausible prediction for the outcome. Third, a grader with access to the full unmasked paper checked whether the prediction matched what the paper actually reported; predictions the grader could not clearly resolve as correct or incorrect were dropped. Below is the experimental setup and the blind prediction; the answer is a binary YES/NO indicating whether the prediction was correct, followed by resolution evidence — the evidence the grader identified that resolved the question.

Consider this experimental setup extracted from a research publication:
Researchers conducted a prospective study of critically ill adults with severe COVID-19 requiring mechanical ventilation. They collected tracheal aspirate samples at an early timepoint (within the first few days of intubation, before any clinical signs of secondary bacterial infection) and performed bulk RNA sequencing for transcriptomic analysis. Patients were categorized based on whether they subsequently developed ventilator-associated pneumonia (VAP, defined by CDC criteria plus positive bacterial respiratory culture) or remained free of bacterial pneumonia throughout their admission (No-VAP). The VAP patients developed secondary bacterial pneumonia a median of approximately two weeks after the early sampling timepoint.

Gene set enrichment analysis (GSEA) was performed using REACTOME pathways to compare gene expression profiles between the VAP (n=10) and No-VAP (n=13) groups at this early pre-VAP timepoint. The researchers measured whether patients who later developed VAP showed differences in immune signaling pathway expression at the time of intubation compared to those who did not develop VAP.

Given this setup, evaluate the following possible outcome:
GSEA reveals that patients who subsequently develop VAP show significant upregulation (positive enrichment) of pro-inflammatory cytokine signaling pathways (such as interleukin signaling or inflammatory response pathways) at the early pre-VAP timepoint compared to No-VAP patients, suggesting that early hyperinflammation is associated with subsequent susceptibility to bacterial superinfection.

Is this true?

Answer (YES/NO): NO